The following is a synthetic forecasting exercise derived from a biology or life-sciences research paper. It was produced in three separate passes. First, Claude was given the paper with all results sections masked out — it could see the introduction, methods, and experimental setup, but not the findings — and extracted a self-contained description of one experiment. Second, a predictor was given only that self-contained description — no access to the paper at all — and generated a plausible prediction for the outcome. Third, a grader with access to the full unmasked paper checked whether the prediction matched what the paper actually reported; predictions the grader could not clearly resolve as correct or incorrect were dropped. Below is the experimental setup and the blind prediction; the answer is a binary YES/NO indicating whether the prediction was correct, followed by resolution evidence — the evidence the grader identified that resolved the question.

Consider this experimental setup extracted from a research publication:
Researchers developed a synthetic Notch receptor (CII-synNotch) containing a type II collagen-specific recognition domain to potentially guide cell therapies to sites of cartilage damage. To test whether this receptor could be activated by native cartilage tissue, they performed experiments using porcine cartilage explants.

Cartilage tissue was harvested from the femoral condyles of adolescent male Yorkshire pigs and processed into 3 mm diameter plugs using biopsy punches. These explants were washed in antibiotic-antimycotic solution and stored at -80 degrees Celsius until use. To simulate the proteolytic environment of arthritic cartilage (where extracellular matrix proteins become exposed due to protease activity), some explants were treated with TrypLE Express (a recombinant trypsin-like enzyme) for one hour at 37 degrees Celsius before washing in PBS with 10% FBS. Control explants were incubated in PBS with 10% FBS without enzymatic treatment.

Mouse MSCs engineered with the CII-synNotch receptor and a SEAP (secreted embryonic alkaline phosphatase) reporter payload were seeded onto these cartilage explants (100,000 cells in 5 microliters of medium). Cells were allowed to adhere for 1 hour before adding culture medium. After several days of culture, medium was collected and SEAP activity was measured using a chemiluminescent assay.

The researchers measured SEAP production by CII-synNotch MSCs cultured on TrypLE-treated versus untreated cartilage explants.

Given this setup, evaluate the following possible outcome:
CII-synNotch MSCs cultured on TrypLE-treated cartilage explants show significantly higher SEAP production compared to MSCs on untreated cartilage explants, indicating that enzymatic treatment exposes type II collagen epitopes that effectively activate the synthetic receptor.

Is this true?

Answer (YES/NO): YES